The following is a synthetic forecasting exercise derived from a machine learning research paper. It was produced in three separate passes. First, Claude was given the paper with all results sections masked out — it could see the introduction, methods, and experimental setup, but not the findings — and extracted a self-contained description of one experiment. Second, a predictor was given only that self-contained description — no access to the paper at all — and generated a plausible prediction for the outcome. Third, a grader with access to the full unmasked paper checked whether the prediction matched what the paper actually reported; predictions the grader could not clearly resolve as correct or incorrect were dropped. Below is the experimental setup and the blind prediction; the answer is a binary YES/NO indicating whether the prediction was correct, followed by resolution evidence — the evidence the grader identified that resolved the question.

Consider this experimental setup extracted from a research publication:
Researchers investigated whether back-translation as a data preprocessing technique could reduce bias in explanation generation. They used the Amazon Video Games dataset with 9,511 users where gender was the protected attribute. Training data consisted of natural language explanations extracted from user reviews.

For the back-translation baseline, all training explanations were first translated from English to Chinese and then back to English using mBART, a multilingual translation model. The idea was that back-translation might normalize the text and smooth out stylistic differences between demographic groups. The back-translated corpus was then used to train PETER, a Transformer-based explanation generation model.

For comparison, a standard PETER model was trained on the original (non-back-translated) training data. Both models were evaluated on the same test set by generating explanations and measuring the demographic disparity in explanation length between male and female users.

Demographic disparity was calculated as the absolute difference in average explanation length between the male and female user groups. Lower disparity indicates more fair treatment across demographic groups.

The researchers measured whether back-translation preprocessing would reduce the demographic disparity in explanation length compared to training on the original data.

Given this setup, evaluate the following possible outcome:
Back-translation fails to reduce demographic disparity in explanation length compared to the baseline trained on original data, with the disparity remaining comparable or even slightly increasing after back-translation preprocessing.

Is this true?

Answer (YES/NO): NO